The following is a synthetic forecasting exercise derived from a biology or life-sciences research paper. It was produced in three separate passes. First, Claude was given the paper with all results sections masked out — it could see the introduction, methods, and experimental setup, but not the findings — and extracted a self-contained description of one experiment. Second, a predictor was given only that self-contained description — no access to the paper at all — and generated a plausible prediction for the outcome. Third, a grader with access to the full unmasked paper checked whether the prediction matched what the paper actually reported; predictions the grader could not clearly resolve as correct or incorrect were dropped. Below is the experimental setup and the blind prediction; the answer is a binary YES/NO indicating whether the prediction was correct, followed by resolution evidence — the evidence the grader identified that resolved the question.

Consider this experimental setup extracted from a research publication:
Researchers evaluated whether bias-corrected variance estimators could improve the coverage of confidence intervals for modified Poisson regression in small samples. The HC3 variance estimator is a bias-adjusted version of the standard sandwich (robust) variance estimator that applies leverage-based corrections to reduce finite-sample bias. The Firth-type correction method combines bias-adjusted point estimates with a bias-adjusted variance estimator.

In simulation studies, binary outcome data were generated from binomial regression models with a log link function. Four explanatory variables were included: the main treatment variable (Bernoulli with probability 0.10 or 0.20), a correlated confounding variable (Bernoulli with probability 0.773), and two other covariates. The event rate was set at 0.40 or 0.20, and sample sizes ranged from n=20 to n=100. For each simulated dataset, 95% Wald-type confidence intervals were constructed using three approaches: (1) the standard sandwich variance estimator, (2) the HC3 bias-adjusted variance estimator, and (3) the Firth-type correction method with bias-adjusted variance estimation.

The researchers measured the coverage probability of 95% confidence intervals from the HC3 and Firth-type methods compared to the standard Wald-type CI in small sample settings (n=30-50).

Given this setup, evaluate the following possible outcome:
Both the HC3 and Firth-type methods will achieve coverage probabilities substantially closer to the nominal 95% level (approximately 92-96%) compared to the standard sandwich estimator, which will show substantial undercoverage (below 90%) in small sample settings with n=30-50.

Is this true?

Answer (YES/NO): NO